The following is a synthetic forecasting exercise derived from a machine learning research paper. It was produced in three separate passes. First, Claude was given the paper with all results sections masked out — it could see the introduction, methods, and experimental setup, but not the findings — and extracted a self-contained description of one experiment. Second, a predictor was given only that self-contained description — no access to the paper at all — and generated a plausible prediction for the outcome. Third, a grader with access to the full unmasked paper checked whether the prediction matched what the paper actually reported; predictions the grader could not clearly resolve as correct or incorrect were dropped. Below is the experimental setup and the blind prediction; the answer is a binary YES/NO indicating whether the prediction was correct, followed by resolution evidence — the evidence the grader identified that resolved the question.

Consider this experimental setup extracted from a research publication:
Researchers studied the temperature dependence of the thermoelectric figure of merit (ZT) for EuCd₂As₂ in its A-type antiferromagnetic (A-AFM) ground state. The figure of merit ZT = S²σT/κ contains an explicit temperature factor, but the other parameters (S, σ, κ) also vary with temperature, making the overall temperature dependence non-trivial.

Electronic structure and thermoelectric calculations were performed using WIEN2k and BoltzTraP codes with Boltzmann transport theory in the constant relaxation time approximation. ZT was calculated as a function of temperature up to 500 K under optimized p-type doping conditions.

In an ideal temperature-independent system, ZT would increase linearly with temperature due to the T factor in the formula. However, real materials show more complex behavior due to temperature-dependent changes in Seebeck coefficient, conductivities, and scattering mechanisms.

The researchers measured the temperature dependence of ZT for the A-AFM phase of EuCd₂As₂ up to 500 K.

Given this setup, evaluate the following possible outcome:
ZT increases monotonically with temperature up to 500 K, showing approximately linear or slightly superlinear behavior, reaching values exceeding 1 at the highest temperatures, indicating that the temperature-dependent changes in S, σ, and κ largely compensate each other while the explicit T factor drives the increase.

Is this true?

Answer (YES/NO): NO